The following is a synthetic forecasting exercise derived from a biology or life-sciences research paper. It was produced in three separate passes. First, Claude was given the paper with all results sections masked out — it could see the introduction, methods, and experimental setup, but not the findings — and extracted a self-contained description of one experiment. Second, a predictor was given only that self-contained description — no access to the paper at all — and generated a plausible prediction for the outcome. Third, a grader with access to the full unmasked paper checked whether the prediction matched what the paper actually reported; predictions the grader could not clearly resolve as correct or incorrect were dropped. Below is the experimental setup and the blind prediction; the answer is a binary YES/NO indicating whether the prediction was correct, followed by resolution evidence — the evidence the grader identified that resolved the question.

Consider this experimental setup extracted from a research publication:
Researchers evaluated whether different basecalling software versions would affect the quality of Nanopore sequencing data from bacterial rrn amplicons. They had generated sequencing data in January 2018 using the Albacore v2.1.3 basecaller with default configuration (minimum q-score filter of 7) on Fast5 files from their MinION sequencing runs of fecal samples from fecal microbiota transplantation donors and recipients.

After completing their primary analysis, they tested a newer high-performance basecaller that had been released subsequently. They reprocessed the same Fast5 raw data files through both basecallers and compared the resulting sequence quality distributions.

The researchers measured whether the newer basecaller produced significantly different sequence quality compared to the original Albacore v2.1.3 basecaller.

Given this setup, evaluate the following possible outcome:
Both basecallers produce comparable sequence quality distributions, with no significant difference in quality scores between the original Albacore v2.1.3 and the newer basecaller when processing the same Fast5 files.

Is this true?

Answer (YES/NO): YES